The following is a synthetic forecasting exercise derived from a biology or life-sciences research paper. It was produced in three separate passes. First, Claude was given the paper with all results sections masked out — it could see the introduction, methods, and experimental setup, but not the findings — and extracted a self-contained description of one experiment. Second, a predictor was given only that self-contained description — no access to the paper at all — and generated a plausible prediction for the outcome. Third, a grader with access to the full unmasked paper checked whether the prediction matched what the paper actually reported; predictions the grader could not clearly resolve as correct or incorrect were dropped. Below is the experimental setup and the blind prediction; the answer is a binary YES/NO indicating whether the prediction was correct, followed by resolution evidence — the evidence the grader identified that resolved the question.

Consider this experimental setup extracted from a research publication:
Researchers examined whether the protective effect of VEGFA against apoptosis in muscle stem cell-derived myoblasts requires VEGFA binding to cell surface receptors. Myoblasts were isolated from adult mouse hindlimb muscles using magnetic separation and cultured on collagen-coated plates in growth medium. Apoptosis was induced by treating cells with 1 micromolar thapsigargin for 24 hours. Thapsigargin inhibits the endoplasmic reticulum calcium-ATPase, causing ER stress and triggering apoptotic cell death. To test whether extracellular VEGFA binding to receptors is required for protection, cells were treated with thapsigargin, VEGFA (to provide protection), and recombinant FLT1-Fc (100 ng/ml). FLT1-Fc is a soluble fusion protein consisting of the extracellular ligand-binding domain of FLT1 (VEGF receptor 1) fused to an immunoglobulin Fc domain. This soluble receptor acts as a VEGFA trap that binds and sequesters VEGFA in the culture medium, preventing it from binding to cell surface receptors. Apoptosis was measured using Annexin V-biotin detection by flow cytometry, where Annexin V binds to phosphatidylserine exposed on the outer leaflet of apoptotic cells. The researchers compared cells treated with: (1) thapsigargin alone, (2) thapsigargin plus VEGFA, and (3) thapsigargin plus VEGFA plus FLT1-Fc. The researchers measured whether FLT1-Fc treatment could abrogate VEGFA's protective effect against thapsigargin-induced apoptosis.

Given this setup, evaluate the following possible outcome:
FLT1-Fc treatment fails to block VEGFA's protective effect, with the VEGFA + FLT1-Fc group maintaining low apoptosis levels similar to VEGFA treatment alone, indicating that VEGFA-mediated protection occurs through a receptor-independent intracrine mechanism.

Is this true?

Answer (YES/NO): NO